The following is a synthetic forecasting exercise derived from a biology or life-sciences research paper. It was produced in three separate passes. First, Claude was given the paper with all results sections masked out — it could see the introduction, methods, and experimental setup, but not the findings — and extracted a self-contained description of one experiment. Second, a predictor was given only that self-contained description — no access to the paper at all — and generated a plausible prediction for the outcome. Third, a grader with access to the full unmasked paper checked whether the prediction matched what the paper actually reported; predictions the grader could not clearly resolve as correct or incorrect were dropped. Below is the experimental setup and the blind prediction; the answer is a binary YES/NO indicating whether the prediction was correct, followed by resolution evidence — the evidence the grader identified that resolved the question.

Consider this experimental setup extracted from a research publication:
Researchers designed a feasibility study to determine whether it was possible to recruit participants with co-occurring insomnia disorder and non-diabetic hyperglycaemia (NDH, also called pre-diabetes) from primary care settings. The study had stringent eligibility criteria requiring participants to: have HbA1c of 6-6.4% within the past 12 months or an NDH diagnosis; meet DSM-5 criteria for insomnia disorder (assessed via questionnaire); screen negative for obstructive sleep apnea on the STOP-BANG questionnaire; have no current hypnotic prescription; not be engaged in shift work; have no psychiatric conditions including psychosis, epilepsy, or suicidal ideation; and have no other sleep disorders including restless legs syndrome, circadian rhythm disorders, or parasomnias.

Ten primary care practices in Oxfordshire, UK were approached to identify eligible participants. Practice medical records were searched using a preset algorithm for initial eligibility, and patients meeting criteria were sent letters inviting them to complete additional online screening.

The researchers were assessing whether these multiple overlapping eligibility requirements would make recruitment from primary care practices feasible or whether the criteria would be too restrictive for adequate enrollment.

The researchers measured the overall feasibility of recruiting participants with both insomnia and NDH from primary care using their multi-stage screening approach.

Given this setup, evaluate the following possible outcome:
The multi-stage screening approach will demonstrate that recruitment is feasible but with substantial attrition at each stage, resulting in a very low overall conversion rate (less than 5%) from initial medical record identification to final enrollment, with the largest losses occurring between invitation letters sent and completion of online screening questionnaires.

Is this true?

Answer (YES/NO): YES